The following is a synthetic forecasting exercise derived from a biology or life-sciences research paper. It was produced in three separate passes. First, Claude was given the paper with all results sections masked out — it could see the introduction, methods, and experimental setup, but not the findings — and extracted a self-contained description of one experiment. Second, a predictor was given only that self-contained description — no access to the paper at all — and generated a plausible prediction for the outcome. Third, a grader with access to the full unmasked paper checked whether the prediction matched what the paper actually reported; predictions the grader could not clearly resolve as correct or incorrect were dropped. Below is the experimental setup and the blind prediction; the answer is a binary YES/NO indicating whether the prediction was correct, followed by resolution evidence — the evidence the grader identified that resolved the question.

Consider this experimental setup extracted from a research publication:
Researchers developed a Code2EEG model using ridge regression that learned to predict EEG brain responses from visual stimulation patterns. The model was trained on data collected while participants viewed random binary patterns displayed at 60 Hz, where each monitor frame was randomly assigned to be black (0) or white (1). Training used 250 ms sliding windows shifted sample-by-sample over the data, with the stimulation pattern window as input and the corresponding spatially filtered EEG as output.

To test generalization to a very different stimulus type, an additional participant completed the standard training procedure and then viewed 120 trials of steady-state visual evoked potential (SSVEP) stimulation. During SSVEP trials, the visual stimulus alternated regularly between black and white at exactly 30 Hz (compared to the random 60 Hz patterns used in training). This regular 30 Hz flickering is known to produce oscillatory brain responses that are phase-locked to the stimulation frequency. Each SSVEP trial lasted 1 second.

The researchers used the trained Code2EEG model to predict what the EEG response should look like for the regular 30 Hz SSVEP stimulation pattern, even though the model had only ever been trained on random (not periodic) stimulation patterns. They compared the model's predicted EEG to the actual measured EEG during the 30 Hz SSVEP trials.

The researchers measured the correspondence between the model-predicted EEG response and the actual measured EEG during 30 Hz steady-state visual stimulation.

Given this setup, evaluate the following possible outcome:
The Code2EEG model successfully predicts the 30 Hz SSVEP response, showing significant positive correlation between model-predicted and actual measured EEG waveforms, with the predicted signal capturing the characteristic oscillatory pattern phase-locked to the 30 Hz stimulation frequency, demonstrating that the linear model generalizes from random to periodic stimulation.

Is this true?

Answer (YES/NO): YES